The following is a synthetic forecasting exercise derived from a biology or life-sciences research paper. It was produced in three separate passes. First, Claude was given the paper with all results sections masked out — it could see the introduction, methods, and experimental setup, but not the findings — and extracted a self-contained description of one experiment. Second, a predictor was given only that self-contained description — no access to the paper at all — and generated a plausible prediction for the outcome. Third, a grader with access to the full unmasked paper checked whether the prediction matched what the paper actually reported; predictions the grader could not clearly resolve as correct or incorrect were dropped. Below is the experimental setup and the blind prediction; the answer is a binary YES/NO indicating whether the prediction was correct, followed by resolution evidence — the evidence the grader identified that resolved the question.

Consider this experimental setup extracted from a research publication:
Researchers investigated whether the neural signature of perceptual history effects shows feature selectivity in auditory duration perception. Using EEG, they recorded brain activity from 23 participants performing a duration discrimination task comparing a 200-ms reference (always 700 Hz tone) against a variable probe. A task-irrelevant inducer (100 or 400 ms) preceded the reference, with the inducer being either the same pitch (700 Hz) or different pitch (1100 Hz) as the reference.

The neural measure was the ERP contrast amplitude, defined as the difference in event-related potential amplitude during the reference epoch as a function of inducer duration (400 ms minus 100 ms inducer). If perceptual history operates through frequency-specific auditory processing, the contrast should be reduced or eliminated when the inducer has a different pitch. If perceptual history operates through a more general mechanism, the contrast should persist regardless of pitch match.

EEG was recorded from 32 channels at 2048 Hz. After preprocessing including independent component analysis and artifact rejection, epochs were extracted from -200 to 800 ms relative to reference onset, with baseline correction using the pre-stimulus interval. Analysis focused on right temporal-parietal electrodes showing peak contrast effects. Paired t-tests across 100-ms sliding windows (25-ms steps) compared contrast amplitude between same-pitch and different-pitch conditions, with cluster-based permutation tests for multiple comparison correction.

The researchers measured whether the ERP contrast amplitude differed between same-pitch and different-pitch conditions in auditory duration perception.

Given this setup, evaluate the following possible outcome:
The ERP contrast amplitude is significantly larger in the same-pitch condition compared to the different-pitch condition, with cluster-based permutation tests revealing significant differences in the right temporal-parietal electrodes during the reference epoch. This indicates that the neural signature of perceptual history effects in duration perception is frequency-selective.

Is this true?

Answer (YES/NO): NO